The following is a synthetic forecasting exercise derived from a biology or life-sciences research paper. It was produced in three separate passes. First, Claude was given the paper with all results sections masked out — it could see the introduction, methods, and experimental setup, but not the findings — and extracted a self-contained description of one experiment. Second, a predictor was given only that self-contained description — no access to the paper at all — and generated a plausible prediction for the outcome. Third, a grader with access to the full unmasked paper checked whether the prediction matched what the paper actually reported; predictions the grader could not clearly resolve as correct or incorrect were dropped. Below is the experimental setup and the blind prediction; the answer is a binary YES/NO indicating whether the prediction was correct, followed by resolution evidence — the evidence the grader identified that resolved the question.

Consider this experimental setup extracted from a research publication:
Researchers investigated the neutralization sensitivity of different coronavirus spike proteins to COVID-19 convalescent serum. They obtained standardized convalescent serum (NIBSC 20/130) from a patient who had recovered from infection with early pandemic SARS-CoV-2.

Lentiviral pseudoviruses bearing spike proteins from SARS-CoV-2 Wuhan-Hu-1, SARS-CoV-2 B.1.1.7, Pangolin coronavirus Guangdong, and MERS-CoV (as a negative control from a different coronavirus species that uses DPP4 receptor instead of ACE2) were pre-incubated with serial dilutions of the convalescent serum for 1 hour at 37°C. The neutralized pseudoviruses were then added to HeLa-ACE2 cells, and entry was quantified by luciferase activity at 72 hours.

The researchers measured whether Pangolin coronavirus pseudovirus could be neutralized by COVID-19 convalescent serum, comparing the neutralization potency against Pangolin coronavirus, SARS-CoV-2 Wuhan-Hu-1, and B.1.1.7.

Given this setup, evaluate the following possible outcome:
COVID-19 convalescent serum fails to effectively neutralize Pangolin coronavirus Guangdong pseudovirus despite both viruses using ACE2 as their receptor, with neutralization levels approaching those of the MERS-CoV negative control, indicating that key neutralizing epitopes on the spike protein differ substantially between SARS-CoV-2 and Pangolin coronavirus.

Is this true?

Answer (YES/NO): NO